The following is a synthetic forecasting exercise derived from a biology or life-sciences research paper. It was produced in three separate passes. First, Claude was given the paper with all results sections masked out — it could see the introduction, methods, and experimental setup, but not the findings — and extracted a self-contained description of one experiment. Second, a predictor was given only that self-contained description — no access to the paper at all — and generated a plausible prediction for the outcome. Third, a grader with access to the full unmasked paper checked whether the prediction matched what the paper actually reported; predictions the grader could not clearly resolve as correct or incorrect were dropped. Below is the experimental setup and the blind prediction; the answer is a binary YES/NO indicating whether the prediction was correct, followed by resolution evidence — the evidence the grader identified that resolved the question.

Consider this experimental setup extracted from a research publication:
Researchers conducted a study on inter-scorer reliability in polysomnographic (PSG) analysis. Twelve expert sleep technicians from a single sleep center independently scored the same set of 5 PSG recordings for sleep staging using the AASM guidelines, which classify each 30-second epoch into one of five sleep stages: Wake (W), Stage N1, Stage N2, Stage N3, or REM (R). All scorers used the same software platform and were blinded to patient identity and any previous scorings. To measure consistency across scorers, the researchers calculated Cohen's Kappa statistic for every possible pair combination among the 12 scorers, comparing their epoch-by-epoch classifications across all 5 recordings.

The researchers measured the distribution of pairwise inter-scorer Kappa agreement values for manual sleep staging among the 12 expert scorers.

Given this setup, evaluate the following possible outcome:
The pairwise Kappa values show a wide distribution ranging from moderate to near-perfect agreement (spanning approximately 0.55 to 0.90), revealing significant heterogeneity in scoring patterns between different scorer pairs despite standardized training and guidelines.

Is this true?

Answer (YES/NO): NO